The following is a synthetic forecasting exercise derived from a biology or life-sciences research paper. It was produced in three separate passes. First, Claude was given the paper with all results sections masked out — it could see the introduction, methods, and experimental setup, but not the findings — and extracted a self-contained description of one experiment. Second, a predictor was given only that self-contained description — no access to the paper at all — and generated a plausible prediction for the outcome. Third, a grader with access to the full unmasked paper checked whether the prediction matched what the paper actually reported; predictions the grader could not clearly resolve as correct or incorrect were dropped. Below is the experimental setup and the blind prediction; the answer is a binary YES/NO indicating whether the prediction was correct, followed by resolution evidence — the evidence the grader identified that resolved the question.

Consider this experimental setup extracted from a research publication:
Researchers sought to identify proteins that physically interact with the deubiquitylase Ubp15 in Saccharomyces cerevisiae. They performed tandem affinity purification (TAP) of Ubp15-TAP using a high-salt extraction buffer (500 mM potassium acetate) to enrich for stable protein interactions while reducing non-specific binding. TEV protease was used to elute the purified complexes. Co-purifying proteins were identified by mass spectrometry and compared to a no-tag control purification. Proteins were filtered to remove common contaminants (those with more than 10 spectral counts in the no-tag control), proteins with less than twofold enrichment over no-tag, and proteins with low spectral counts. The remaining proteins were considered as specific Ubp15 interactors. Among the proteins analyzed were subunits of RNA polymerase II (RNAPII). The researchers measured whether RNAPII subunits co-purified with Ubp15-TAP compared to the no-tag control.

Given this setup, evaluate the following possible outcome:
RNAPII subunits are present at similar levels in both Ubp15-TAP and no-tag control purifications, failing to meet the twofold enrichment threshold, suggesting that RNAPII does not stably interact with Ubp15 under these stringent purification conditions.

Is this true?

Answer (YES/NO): NO